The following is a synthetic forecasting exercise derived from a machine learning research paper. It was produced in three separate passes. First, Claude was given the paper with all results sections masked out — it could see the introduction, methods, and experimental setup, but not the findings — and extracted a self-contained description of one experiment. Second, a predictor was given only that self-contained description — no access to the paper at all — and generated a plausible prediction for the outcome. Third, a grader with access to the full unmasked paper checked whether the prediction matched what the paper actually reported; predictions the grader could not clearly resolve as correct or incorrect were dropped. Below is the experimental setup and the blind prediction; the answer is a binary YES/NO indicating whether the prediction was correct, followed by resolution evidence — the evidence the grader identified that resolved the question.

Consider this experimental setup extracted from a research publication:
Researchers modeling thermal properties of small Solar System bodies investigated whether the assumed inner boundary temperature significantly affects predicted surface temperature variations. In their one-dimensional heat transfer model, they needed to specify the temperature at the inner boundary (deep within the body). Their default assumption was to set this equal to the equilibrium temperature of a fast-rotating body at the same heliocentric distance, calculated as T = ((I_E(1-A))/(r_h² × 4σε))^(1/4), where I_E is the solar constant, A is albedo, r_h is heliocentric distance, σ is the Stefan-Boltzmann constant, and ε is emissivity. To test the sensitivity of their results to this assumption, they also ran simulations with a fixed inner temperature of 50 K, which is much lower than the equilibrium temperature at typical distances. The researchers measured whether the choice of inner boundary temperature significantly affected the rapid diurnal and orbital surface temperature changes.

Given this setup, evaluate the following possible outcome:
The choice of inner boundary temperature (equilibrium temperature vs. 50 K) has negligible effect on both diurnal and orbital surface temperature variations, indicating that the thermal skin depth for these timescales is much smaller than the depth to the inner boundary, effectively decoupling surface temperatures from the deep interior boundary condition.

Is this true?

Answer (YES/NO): YES